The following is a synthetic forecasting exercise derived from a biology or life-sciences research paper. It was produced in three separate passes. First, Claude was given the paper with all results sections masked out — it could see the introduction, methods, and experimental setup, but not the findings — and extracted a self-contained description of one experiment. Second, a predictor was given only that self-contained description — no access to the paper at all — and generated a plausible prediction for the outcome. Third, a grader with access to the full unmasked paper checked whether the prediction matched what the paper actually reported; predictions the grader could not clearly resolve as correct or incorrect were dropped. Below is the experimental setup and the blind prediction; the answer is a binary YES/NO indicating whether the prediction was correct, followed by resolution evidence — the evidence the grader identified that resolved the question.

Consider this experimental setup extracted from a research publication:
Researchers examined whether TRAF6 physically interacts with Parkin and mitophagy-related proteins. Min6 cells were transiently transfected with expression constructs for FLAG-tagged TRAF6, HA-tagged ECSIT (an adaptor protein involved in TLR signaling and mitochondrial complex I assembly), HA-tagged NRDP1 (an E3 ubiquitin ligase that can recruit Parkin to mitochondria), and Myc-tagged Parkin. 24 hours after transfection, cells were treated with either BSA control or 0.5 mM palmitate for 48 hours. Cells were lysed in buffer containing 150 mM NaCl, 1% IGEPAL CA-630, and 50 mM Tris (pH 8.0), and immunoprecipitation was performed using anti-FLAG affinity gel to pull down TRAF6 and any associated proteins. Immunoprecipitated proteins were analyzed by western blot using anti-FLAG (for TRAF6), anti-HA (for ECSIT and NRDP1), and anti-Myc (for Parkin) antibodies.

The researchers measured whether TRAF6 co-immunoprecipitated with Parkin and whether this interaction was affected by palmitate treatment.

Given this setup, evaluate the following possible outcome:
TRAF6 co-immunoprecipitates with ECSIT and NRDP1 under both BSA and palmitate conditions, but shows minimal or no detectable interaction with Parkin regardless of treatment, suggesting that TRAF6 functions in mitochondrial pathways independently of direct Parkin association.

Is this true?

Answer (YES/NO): NO